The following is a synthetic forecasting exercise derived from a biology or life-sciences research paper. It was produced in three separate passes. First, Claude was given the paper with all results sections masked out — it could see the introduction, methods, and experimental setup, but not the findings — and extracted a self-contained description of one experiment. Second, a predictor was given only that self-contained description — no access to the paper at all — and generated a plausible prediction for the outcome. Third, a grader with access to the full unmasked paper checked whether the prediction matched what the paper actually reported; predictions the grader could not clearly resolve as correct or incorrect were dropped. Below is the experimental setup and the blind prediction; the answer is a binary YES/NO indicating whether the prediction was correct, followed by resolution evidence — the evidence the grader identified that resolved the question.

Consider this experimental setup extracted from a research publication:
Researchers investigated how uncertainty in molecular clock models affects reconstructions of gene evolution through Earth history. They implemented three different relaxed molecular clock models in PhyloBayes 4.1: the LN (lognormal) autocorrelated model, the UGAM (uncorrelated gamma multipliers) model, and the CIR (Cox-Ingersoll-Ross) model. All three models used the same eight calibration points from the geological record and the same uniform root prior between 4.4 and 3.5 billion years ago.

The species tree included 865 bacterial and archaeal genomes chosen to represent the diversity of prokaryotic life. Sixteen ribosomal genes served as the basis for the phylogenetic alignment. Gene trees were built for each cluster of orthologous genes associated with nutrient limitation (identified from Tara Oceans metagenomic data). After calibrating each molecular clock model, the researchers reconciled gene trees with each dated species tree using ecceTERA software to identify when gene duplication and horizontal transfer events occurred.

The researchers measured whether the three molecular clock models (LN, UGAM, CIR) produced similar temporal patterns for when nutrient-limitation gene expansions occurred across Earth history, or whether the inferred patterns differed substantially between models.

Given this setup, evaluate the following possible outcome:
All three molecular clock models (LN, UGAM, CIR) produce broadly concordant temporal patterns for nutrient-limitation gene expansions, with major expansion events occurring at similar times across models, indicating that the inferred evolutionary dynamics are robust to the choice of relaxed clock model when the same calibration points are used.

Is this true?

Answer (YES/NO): YES